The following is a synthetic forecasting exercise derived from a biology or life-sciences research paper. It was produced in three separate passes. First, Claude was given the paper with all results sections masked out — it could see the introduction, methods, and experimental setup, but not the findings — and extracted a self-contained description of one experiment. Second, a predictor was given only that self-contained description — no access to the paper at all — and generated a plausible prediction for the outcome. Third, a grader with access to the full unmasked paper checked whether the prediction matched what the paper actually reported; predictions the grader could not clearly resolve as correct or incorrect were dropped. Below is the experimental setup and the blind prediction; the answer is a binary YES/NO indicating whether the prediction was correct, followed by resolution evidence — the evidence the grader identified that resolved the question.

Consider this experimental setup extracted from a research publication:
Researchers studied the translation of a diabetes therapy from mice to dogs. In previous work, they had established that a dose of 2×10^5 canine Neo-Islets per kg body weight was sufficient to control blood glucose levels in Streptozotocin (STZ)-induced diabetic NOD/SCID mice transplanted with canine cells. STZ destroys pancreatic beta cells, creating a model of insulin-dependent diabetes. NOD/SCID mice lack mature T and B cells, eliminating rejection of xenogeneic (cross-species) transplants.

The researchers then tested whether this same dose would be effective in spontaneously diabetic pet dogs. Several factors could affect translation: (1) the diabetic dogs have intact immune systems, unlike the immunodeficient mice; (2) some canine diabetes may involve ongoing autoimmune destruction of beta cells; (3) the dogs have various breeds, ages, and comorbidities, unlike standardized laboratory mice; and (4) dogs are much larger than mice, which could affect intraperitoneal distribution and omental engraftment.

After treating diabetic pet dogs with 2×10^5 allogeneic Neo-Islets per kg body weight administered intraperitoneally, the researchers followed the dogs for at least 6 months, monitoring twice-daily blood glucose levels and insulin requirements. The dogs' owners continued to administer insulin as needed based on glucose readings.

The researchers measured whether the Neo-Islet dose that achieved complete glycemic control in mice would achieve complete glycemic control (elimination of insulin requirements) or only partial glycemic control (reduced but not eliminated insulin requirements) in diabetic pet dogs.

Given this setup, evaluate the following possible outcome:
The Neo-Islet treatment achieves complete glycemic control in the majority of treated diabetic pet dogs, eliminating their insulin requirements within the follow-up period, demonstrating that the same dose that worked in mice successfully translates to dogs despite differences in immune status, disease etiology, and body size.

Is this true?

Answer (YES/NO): NO